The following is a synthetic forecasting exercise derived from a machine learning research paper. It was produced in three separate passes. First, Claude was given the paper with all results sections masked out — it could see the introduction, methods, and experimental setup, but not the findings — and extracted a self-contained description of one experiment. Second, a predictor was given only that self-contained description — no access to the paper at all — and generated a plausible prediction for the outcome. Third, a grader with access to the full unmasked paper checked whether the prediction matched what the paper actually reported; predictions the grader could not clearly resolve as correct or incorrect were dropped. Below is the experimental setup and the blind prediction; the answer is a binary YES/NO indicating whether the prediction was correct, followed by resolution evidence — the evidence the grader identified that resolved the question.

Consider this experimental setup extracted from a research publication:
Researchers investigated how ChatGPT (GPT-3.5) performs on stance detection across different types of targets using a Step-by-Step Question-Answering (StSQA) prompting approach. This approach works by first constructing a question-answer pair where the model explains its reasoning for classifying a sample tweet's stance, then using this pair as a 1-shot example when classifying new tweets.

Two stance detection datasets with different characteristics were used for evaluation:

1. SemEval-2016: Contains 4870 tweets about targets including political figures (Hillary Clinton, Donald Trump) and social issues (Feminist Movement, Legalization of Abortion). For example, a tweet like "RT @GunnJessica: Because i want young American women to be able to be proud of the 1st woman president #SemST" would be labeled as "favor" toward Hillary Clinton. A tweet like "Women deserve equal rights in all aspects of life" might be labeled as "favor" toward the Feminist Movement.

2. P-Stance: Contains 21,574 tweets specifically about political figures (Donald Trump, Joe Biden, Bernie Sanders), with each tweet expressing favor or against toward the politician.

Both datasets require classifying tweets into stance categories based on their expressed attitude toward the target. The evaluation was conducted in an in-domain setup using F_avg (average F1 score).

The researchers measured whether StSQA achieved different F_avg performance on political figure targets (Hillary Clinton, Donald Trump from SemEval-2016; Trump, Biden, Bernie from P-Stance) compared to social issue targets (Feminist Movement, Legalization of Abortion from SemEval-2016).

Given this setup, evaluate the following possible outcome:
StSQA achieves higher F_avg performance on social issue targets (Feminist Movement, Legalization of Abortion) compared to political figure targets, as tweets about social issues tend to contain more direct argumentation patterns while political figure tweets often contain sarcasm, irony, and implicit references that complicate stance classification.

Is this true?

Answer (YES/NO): NO